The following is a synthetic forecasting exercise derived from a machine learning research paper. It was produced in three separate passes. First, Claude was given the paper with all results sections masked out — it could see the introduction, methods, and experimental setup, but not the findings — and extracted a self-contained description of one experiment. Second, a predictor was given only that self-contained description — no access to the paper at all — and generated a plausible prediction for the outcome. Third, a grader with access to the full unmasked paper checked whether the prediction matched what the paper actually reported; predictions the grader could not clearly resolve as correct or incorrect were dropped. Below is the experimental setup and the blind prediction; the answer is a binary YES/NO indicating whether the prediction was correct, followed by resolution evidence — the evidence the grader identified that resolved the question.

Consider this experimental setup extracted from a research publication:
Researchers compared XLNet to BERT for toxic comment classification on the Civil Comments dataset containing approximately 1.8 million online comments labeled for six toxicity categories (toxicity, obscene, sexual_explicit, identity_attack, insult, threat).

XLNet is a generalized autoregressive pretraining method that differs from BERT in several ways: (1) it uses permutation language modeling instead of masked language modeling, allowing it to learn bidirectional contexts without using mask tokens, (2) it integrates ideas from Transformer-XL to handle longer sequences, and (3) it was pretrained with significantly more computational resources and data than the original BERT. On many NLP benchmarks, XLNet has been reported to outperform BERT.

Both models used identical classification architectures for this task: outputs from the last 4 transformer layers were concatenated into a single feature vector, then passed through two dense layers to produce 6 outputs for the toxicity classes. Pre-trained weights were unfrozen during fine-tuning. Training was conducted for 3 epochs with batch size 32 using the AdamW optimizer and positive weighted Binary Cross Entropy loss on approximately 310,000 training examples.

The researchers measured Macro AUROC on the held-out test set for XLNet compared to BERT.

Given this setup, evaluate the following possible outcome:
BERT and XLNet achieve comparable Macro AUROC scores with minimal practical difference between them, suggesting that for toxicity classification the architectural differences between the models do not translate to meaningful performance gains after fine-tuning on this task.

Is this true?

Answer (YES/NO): YES